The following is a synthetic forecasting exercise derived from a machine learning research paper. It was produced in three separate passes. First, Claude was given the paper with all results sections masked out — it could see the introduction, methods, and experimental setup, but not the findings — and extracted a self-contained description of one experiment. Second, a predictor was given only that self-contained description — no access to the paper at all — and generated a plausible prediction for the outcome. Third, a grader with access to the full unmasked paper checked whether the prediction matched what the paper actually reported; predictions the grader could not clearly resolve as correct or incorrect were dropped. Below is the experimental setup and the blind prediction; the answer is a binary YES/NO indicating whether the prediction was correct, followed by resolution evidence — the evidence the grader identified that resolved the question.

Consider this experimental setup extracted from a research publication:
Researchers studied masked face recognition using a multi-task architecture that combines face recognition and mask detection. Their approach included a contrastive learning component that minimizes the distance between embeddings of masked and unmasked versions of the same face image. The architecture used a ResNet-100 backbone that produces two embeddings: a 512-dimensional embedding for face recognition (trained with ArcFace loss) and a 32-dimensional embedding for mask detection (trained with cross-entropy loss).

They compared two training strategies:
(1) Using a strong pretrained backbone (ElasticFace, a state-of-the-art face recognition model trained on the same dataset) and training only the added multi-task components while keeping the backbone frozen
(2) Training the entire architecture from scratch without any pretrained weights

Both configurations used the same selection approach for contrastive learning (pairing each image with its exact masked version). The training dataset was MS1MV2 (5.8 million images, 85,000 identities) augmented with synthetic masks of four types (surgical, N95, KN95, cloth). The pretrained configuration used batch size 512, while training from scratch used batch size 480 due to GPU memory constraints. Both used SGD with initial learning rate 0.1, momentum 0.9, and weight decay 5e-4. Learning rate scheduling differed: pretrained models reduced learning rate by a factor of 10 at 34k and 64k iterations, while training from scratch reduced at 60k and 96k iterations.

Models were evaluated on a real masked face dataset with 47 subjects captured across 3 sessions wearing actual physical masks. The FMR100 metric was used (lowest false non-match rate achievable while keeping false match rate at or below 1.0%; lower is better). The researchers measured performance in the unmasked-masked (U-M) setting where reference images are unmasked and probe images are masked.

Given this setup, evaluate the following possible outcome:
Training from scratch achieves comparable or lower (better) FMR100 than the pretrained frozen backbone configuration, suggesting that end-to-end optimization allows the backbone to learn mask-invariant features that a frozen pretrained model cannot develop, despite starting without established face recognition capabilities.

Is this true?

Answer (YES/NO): YES